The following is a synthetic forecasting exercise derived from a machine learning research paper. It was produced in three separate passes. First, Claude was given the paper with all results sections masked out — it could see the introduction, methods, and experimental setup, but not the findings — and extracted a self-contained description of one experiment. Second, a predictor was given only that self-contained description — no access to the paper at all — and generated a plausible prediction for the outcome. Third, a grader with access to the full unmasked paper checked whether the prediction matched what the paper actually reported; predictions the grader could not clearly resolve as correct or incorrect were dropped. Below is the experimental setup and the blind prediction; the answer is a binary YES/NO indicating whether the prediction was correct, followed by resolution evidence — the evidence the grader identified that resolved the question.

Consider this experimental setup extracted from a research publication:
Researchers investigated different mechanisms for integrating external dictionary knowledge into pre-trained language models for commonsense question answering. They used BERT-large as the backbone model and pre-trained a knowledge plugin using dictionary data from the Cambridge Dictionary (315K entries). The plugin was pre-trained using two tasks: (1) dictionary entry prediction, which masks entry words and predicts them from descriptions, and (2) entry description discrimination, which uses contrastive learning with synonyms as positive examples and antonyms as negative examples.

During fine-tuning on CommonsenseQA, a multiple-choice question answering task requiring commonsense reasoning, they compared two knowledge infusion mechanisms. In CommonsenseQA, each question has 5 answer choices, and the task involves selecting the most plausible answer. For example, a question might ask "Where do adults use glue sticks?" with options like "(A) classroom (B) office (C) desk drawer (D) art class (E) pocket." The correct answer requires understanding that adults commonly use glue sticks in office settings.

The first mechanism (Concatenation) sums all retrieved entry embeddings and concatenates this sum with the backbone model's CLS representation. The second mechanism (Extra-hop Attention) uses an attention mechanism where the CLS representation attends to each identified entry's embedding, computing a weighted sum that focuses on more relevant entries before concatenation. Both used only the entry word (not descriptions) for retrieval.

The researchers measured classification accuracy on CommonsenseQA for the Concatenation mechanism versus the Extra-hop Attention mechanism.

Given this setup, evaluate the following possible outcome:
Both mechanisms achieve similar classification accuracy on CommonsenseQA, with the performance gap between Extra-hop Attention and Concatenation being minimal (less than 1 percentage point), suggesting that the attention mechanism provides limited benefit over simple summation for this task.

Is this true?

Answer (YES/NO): NO